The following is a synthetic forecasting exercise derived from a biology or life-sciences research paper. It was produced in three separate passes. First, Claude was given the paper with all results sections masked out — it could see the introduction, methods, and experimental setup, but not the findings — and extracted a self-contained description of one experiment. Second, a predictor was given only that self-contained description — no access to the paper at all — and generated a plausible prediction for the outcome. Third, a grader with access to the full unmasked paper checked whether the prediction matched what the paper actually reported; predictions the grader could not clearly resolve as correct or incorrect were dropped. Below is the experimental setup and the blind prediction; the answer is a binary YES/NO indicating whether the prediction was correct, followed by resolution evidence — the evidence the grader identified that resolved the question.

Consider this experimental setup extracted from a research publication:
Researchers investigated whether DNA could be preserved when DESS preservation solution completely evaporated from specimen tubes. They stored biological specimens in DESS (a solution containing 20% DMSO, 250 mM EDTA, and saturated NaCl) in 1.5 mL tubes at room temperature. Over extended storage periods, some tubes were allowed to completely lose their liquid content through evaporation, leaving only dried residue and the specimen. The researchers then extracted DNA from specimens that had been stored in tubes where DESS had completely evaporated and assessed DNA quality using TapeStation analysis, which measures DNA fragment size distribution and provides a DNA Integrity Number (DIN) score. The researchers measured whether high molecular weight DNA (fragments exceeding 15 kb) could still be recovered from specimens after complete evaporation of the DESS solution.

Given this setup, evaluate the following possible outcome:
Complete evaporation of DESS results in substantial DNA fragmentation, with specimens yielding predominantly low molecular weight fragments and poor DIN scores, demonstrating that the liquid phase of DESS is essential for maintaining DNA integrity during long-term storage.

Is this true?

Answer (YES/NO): NO